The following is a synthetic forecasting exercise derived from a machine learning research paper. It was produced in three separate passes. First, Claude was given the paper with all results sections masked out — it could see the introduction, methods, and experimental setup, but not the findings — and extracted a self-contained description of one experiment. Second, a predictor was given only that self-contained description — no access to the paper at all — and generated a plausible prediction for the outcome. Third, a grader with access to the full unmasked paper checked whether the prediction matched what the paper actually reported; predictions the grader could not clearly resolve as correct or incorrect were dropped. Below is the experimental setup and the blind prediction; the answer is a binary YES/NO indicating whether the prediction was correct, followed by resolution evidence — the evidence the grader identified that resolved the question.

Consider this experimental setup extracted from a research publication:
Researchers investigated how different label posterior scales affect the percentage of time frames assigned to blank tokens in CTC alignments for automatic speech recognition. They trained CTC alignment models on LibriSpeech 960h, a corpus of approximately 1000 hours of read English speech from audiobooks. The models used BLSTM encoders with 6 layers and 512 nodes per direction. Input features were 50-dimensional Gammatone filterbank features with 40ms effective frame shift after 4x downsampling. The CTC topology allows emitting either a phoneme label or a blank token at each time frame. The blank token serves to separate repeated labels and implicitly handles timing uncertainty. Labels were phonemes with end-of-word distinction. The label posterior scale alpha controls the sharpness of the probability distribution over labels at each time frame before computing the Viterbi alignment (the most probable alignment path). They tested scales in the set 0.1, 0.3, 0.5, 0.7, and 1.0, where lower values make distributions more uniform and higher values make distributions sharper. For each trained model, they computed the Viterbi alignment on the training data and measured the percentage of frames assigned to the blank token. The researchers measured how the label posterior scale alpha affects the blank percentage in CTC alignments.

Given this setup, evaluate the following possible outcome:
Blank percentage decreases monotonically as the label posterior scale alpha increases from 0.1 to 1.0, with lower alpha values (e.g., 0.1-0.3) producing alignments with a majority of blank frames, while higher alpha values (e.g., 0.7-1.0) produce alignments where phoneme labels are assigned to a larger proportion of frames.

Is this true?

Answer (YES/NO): NO